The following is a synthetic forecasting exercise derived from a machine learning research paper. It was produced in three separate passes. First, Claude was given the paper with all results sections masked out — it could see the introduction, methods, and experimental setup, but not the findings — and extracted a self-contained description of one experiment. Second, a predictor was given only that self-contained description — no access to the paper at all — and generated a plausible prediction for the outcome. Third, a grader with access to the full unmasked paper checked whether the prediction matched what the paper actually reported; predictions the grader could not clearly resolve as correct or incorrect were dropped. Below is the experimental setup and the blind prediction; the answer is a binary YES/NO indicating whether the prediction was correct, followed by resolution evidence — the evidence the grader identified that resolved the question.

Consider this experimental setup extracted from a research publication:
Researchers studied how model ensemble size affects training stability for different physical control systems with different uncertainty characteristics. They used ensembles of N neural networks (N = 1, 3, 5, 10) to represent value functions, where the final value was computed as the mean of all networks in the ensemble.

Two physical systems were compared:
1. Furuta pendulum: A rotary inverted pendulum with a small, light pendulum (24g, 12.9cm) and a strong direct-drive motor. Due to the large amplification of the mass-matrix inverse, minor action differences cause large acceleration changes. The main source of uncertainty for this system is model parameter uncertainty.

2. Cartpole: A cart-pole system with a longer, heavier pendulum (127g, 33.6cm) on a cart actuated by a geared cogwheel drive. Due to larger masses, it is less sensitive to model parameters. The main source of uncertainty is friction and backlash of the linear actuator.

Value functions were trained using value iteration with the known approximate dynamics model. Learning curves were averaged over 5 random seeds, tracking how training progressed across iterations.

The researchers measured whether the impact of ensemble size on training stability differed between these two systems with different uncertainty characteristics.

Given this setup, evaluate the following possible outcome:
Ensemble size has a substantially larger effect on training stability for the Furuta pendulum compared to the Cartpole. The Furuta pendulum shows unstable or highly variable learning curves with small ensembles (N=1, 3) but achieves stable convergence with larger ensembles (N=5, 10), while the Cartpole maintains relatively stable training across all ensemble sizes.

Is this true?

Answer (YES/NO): NO